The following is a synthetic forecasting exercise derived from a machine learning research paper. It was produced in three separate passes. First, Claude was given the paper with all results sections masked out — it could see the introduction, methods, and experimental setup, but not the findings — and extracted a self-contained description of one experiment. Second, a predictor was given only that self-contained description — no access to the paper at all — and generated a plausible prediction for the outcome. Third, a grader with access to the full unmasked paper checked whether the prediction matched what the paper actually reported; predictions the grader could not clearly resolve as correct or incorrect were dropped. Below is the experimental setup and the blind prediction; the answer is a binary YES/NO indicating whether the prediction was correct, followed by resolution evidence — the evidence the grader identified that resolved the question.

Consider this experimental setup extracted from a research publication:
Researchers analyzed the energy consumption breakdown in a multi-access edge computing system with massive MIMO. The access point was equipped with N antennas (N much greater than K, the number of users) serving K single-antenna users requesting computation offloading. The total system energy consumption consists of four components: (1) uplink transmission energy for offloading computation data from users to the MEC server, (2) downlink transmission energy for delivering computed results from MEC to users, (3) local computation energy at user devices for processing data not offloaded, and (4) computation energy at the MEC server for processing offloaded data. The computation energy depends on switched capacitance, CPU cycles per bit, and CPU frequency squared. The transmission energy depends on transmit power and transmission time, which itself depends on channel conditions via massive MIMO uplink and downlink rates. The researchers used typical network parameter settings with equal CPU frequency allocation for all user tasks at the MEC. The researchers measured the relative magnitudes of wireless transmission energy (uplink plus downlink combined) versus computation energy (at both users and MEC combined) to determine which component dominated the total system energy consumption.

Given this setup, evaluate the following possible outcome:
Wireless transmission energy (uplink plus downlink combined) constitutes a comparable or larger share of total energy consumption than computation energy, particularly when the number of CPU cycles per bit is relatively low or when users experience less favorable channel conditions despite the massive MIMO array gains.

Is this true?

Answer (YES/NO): YES